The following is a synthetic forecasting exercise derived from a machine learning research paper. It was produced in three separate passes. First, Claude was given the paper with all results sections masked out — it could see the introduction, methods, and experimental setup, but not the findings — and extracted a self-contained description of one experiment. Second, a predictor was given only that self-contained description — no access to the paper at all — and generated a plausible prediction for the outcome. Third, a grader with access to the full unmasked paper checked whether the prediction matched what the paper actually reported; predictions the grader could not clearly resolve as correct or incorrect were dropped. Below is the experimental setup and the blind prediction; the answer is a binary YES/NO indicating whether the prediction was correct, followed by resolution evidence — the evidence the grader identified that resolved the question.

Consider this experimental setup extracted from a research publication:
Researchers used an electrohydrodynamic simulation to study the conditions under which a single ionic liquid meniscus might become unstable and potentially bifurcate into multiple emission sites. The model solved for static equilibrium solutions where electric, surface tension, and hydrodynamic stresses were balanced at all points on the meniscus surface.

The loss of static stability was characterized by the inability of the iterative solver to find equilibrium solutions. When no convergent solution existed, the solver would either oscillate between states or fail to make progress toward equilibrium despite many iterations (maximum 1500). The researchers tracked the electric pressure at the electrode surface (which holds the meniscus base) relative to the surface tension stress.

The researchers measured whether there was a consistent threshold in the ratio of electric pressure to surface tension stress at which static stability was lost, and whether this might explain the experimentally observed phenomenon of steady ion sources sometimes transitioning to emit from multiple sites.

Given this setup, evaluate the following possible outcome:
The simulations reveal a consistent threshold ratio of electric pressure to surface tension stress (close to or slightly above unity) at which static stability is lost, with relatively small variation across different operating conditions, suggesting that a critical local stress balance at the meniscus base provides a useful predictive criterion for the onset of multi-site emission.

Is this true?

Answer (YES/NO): NO